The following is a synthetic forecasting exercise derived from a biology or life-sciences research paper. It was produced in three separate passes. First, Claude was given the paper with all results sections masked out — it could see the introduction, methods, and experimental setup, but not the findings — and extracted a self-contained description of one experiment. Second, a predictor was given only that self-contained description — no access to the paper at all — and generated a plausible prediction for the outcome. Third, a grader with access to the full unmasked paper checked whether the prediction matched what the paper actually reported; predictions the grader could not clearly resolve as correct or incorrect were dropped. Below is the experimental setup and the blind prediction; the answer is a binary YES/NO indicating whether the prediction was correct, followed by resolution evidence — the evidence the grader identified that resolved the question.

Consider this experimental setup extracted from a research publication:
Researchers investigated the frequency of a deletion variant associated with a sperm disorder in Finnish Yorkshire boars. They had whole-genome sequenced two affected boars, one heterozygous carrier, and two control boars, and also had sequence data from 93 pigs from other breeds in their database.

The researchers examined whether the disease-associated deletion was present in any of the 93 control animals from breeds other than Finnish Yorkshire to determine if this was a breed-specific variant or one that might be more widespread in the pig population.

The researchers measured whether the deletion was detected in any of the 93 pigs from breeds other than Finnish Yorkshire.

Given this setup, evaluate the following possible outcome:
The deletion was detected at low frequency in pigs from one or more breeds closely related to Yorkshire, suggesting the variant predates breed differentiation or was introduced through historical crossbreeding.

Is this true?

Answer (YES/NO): NO